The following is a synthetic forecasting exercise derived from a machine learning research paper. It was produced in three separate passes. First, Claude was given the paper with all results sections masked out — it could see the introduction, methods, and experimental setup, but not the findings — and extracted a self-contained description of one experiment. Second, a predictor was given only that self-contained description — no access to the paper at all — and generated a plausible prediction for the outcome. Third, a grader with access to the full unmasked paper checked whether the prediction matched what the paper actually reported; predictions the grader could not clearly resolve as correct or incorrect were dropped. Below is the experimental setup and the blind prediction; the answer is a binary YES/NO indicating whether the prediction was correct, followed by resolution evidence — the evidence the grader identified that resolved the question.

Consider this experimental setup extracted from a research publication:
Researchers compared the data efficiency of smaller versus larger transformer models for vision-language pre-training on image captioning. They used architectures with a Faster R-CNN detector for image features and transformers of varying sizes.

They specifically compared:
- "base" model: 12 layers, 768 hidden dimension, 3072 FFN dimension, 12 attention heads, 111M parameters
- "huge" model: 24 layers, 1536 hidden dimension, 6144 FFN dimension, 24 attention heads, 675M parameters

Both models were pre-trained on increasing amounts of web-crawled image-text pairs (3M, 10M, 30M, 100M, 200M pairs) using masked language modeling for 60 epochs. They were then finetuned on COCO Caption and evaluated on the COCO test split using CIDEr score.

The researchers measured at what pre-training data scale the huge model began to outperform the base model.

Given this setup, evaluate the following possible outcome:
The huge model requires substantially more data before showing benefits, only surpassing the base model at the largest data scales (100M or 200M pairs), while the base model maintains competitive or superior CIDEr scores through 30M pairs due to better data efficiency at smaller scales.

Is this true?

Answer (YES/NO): YES